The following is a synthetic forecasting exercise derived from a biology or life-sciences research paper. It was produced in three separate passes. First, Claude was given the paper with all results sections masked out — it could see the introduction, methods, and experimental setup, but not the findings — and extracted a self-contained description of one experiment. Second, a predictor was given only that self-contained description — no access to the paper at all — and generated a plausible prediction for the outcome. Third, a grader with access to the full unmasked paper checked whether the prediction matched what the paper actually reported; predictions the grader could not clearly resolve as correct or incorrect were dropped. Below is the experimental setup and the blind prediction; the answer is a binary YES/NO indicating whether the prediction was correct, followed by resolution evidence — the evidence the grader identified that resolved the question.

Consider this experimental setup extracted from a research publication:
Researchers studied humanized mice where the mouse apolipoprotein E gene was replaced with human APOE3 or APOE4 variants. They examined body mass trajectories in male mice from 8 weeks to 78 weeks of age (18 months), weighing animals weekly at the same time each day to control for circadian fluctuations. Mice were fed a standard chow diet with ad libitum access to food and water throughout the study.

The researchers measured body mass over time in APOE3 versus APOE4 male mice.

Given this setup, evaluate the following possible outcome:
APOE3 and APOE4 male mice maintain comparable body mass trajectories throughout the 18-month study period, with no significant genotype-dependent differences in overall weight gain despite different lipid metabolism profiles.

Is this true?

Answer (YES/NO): YES